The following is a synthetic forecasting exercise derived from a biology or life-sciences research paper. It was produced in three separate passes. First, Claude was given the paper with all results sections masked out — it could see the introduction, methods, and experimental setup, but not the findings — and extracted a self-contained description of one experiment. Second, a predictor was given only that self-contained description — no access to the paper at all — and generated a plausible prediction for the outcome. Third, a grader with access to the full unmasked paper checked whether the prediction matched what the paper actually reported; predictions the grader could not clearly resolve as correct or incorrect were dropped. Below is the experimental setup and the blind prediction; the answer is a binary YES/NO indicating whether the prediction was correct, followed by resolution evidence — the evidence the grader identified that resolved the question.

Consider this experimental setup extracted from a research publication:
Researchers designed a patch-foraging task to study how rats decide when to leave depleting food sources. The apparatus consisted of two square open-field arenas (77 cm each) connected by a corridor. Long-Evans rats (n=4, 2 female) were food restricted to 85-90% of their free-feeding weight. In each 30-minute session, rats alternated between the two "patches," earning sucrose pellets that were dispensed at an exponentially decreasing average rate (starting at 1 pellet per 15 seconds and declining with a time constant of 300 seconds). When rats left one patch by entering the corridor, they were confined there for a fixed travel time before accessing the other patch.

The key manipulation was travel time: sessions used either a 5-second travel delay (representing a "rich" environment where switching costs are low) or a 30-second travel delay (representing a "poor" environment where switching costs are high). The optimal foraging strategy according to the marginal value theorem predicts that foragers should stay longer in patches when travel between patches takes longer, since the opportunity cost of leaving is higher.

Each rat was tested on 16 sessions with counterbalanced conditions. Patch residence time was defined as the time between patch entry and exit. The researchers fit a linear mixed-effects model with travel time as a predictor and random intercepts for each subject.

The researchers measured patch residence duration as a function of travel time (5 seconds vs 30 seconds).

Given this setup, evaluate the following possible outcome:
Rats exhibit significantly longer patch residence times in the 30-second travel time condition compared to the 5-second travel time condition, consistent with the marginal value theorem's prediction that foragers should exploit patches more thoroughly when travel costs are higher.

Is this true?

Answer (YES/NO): YES